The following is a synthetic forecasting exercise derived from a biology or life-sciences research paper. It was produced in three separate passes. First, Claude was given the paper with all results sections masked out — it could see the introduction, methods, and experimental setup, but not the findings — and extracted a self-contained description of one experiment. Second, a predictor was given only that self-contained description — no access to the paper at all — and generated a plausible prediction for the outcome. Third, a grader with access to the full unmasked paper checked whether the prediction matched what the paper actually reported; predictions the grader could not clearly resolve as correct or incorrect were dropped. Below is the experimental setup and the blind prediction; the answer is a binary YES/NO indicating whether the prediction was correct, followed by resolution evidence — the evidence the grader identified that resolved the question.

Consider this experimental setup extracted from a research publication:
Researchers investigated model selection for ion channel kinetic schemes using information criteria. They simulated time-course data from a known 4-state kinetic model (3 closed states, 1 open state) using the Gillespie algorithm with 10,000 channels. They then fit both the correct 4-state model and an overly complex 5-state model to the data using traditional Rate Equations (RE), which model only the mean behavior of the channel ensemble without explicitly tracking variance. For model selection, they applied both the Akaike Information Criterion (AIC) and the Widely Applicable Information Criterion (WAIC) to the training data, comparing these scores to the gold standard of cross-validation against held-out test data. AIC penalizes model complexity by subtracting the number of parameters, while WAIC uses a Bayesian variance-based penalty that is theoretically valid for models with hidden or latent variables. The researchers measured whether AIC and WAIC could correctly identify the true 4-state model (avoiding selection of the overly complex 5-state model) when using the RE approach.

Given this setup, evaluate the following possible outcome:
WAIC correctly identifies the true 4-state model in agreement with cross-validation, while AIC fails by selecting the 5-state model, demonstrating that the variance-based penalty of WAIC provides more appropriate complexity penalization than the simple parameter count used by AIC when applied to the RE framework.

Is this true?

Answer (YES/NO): NO